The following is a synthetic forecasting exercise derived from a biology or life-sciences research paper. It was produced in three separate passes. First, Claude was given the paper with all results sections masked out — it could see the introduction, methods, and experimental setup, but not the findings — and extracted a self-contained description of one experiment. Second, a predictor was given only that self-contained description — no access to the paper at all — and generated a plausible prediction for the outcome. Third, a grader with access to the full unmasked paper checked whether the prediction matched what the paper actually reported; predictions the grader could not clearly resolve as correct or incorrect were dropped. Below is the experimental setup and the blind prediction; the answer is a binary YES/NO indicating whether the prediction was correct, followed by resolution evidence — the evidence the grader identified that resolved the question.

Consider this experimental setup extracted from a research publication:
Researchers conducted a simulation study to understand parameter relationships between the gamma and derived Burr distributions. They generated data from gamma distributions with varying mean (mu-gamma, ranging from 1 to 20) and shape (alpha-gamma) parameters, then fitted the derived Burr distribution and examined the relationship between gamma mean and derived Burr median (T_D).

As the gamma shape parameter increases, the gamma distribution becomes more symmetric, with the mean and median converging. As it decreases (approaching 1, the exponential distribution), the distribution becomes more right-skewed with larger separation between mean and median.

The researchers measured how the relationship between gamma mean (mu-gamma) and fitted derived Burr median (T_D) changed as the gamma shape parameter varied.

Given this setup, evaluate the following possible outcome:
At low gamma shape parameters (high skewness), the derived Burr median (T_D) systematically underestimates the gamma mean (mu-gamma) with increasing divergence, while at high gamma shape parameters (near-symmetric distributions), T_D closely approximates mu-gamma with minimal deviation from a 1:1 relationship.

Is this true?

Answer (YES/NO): YES